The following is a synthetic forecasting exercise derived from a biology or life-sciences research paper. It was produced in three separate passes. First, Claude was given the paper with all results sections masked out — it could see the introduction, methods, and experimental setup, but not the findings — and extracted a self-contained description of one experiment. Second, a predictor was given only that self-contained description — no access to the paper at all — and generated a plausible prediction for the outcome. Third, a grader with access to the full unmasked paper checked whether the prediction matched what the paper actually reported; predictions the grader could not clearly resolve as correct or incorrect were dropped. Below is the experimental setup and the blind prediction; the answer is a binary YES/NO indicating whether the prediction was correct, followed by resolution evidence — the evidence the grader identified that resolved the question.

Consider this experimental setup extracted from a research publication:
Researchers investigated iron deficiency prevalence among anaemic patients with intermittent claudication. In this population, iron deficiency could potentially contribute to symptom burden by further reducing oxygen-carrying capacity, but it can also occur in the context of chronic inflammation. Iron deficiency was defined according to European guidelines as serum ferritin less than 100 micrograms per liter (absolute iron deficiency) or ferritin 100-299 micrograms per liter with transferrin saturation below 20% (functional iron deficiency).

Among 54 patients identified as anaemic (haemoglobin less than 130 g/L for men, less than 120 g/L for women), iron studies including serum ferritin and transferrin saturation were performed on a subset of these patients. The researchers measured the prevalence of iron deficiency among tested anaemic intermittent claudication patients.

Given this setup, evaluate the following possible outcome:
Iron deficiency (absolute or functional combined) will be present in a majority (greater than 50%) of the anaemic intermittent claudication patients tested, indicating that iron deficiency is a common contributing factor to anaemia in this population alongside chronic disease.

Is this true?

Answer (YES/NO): NO